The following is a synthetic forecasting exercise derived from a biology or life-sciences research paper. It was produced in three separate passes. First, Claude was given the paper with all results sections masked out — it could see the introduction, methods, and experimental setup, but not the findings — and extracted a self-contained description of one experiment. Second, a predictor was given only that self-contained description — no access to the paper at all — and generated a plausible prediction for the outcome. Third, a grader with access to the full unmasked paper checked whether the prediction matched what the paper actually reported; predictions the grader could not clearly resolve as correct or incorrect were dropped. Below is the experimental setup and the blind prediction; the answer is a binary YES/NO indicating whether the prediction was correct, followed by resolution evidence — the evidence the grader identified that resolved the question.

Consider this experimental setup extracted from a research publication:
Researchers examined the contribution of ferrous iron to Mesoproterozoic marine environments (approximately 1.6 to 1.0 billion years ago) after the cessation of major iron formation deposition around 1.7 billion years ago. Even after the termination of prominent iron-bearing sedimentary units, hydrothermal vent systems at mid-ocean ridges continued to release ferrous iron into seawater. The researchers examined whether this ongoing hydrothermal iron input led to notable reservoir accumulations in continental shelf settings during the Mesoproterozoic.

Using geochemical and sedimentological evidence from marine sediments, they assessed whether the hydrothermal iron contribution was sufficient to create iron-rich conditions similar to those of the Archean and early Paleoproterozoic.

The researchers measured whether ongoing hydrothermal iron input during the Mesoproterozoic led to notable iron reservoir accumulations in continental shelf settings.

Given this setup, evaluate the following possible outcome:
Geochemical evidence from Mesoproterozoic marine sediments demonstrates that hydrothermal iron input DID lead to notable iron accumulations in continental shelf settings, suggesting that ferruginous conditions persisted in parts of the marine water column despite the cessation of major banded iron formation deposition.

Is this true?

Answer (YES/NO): NO